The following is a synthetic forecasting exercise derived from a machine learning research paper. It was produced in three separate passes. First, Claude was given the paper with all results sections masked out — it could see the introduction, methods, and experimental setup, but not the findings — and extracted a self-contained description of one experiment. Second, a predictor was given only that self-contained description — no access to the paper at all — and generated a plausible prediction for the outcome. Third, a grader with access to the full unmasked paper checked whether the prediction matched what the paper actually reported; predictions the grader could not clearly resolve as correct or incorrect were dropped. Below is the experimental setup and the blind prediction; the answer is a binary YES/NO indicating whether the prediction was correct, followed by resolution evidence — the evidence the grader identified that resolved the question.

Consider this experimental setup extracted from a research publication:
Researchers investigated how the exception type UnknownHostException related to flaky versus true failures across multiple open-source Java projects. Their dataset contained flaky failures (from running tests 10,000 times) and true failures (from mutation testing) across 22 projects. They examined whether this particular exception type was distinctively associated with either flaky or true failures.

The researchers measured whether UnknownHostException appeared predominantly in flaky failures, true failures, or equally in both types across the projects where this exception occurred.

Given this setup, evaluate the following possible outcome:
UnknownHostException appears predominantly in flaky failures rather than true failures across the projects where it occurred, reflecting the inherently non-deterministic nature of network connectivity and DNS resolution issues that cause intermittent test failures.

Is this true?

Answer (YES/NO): NO